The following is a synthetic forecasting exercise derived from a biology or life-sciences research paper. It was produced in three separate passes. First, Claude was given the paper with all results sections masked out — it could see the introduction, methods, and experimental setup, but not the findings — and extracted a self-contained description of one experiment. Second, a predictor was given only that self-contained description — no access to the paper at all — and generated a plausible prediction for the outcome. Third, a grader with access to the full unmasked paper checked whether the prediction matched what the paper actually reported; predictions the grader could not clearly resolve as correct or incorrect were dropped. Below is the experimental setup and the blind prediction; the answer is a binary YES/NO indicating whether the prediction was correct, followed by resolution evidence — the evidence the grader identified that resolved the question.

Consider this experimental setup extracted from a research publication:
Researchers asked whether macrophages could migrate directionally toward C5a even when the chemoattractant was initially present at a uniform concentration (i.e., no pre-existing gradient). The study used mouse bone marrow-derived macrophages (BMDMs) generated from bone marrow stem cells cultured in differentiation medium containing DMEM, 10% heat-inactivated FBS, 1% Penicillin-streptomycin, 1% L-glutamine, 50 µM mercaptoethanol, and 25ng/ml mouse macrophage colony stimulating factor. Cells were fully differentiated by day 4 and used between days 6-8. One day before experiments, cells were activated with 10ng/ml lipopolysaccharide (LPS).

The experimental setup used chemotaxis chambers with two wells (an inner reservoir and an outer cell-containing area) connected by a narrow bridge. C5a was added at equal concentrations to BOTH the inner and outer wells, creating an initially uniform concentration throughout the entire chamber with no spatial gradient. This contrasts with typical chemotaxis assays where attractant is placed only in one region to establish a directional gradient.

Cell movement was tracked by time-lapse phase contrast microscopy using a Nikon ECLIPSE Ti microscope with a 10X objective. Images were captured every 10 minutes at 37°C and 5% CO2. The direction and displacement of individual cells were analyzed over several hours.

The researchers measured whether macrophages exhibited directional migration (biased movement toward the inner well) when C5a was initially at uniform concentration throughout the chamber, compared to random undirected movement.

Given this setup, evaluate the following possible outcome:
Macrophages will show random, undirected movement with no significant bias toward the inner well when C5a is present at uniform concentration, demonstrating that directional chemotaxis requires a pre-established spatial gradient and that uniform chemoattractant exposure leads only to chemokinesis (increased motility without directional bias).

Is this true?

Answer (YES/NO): NO